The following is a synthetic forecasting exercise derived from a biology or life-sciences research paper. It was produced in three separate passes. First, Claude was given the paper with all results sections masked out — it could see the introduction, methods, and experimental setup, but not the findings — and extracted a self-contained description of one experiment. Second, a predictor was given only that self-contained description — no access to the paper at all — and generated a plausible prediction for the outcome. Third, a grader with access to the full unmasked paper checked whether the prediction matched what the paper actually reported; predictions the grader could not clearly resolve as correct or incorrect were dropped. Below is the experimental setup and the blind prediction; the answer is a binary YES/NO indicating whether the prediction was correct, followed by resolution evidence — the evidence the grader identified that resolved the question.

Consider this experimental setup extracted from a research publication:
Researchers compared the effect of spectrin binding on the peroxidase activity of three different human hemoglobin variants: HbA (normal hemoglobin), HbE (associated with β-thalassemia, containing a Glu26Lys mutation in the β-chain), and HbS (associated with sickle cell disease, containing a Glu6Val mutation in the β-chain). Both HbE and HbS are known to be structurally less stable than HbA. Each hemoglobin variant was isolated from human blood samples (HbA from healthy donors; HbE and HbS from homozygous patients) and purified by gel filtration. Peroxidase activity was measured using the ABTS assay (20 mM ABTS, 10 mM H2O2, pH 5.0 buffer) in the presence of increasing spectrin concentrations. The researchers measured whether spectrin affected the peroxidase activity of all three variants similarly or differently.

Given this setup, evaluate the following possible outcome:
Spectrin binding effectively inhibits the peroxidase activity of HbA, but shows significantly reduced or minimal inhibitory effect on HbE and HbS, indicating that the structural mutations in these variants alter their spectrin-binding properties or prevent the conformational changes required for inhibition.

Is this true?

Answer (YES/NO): NO